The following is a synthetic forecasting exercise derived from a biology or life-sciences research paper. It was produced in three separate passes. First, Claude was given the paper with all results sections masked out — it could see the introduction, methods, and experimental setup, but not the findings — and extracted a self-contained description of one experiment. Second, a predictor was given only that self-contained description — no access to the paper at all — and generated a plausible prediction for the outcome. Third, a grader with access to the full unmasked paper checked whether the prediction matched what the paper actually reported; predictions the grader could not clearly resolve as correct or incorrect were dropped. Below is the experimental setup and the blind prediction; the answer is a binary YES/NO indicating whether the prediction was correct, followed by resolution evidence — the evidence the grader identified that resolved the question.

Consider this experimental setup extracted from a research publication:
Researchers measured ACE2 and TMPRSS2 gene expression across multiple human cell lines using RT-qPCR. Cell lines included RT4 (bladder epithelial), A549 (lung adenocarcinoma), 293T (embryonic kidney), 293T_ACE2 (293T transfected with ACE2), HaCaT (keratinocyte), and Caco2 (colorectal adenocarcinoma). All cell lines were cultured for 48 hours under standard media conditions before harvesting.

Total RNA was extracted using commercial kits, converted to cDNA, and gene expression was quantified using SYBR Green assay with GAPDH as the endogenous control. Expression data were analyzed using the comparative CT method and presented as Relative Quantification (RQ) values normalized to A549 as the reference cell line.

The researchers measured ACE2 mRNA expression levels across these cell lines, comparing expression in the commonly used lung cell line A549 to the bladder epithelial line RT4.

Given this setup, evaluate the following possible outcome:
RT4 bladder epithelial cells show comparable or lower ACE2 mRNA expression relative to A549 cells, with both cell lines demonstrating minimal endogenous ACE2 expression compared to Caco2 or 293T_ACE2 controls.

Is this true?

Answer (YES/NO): NO